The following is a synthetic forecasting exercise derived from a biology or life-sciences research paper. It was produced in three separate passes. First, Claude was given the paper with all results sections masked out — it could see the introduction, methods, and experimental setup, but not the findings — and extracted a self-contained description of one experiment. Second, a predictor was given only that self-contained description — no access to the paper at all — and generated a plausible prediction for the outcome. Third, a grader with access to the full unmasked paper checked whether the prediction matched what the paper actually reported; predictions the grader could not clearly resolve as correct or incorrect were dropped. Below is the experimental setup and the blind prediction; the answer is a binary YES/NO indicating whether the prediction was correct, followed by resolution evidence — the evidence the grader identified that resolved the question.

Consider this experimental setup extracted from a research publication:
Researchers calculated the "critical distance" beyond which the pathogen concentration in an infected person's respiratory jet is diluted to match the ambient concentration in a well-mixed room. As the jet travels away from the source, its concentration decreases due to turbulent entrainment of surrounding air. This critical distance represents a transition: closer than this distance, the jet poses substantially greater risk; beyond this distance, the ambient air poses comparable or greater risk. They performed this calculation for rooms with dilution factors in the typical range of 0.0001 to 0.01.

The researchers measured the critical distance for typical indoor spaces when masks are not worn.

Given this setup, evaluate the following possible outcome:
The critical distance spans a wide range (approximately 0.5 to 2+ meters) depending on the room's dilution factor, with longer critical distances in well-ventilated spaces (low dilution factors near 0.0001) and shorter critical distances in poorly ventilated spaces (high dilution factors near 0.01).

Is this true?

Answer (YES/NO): NO